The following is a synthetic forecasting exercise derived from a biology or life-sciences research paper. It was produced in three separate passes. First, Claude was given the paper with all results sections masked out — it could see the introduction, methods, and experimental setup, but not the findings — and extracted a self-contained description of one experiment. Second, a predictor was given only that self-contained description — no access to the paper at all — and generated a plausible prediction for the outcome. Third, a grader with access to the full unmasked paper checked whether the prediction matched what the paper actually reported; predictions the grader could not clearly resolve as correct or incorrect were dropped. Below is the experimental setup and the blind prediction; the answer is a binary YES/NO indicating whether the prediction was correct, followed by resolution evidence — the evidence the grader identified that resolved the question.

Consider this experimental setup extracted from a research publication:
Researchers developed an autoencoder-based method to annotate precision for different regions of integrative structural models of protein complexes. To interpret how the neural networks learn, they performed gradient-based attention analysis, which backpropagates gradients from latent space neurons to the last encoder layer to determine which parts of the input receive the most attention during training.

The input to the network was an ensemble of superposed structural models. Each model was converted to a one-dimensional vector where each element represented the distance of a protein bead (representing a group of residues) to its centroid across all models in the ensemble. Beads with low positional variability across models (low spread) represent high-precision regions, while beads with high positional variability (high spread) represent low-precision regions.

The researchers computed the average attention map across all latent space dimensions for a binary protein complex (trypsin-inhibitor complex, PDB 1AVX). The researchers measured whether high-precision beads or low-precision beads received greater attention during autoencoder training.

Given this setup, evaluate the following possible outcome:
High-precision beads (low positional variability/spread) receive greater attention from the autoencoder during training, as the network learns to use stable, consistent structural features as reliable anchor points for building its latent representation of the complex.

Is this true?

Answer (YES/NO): NO